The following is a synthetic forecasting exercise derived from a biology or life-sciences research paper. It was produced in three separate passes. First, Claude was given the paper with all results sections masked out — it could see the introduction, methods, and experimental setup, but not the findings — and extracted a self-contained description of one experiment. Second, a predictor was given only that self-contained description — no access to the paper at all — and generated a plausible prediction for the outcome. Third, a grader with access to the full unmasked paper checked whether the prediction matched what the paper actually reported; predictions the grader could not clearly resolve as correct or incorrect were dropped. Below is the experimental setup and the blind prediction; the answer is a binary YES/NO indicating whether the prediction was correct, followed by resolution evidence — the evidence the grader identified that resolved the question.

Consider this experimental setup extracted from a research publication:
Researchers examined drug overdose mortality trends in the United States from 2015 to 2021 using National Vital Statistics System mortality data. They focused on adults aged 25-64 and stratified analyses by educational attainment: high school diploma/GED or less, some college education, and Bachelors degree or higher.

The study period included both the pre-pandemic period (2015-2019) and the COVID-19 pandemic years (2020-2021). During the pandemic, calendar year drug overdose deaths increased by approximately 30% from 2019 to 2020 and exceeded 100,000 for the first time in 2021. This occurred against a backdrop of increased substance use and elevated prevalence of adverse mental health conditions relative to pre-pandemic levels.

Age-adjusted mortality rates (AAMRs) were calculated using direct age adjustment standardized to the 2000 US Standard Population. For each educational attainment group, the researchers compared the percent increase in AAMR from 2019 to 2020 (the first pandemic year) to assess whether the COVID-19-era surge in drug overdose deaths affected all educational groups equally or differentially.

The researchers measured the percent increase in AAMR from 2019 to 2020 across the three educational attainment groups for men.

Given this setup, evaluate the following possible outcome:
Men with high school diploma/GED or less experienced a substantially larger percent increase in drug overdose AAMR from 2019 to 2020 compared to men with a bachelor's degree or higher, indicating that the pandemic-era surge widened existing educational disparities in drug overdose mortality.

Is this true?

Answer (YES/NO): YES